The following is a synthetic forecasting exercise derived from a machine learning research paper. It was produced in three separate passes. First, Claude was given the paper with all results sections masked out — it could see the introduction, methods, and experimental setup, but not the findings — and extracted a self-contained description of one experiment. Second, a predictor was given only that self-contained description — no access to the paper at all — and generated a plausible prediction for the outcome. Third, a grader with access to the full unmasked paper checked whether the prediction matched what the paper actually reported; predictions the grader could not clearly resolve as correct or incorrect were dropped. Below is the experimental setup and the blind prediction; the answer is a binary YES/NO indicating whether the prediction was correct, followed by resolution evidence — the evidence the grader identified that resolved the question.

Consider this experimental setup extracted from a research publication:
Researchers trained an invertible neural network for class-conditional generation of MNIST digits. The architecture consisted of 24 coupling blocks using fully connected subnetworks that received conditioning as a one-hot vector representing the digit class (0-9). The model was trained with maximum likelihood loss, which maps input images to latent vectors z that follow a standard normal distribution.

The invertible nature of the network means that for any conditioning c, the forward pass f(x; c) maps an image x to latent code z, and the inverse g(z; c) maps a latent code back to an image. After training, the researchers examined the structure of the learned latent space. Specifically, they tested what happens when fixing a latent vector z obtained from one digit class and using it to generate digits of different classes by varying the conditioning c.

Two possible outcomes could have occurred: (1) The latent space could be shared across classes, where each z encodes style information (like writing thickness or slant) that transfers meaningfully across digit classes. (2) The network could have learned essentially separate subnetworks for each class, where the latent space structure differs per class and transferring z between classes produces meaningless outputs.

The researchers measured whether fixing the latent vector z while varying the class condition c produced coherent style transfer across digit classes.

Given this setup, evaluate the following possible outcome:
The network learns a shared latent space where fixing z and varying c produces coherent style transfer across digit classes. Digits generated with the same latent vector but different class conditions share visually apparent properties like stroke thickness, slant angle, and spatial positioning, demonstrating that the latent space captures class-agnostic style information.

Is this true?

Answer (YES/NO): YES